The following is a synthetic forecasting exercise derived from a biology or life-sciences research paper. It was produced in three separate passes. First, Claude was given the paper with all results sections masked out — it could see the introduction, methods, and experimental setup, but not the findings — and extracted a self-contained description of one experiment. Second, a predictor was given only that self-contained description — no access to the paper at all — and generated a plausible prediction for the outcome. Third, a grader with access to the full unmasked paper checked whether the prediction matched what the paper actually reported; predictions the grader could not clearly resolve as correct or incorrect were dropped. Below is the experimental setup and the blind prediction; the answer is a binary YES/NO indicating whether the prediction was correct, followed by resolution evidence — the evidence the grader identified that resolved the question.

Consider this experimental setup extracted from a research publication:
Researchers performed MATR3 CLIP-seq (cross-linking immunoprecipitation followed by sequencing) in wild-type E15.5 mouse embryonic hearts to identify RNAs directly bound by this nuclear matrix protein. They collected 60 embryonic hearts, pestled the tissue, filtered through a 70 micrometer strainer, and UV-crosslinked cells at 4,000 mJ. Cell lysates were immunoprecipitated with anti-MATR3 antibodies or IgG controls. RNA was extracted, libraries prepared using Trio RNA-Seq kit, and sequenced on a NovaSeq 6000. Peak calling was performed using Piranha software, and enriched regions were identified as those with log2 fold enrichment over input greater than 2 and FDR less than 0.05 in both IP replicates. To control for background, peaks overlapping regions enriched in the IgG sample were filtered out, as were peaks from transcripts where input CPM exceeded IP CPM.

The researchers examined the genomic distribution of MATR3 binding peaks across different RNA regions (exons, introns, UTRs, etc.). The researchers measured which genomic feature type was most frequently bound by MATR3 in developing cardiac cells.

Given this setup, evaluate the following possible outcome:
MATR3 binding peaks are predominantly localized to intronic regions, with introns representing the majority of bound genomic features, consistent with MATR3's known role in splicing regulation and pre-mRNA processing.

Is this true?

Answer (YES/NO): YES